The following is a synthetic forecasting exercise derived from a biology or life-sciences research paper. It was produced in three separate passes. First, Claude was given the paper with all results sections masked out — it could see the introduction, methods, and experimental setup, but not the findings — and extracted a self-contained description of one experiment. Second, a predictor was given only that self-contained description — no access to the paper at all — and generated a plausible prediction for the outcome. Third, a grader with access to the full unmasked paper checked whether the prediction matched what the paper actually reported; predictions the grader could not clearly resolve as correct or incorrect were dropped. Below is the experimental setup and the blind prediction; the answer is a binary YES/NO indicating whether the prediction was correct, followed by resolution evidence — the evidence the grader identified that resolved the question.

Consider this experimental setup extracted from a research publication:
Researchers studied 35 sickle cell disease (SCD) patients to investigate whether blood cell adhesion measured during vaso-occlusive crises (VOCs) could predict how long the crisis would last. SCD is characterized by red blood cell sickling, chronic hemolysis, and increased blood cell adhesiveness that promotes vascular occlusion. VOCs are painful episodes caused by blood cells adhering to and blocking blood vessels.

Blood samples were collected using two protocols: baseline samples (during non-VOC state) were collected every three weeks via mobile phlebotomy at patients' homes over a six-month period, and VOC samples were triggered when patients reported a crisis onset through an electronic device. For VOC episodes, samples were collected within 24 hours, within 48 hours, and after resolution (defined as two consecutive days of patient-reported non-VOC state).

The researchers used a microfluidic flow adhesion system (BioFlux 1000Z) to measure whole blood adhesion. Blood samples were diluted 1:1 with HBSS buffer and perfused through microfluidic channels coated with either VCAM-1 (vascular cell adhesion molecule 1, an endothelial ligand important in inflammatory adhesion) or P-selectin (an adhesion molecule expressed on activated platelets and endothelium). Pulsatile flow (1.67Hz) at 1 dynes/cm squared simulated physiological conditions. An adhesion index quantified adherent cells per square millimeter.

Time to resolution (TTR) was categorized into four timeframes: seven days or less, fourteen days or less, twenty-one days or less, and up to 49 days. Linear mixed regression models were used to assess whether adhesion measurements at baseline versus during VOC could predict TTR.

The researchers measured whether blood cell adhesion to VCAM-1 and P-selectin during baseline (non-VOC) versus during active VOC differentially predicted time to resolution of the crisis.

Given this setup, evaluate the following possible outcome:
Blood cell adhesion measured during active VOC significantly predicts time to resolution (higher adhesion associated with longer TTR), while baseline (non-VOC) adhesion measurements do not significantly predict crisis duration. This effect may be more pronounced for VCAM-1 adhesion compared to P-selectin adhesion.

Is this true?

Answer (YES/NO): NO